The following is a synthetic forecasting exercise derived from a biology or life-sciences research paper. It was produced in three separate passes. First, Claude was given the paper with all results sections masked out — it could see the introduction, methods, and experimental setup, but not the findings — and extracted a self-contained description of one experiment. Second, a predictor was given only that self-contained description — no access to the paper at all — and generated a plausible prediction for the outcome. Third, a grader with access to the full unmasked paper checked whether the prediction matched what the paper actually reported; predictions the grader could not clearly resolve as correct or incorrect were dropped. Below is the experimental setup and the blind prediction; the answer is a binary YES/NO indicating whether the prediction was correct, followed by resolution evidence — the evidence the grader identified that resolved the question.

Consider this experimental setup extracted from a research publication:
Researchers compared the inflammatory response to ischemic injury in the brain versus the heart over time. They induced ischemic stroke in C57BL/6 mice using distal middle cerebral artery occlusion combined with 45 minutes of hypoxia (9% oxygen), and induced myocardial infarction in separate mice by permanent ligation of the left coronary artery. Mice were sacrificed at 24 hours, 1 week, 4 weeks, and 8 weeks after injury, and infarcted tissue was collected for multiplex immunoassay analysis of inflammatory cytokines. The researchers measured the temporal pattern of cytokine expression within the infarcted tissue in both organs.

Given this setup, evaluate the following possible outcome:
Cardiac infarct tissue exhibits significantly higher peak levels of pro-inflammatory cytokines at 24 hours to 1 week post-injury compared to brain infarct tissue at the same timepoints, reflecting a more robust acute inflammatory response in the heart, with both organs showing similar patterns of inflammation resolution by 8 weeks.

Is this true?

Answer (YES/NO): NO